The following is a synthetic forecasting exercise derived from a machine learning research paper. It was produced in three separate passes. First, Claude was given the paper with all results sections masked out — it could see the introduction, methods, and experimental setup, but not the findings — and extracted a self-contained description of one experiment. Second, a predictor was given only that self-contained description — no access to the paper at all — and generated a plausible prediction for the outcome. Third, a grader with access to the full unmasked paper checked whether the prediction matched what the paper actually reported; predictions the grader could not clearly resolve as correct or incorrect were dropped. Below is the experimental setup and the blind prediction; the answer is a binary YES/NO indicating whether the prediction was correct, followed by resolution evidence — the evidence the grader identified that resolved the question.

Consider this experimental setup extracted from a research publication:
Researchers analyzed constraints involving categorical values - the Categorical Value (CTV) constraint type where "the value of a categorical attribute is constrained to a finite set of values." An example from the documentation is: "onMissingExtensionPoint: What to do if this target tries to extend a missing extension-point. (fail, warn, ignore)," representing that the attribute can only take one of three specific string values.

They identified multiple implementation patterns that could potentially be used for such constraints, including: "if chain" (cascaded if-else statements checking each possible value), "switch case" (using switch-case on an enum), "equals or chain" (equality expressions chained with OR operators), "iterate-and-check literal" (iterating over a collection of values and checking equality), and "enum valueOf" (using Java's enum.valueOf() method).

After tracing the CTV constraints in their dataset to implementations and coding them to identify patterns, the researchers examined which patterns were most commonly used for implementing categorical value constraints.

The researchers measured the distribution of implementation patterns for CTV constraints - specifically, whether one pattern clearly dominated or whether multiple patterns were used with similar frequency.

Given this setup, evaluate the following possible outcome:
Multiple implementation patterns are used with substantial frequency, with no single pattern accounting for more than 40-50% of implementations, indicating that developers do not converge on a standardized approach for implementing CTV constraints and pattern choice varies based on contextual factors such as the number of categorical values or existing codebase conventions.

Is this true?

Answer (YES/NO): NO